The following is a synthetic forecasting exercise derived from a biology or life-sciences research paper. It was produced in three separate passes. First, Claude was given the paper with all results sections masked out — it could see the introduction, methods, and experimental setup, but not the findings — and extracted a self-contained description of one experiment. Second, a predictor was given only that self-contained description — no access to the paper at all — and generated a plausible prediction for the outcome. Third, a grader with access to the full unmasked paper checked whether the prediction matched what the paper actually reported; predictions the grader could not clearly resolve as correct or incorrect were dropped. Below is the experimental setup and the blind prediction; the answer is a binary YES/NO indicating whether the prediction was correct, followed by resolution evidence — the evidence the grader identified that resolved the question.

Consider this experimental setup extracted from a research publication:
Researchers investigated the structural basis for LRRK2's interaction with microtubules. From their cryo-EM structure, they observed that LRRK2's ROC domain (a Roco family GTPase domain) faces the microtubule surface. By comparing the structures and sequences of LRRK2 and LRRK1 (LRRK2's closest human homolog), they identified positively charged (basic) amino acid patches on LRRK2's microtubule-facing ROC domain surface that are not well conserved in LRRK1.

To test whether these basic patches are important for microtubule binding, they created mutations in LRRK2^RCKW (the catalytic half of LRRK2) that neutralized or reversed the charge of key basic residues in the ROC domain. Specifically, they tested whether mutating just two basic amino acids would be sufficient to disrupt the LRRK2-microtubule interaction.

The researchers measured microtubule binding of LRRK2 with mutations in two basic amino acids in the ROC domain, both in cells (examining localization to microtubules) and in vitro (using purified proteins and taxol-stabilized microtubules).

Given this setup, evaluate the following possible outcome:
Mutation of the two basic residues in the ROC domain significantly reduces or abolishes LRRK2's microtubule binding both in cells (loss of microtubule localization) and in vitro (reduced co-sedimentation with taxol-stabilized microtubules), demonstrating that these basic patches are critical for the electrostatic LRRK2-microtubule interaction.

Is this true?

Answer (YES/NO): YES